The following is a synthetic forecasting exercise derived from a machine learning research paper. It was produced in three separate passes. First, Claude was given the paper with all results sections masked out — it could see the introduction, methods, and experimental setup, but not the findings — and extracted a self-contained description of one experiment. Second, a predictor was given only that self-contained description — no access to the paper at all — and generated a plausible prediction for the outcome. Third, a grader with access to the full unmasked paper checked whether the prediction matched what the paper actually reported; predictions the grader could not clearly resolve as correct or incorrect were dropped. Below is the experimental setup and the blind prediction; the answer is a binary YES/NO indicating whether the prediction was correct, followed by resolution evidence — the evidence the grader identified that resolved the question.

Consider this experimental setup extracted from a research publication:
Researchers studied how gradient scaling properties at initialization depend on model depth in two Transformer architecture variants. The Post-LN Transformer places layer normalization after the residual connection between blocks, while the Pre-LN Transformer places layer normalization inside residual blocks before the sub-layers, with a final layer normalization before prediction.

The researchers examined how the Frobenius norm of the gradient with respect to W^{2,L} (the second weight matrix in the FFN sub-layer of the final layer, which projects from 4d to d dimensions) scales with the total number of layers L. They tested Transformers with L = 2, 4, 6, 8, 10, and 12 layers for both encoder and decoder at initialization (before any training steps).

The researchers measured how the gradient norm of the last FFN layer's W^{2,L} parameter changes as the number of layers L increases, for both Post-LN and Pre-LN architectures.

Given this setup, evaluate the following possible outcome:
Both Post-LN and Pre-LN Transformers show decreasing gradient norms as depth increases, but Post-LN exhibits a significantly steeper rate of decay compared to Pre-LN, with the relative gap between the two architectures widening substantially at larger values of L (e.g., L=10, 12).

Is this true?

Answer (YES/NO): NO